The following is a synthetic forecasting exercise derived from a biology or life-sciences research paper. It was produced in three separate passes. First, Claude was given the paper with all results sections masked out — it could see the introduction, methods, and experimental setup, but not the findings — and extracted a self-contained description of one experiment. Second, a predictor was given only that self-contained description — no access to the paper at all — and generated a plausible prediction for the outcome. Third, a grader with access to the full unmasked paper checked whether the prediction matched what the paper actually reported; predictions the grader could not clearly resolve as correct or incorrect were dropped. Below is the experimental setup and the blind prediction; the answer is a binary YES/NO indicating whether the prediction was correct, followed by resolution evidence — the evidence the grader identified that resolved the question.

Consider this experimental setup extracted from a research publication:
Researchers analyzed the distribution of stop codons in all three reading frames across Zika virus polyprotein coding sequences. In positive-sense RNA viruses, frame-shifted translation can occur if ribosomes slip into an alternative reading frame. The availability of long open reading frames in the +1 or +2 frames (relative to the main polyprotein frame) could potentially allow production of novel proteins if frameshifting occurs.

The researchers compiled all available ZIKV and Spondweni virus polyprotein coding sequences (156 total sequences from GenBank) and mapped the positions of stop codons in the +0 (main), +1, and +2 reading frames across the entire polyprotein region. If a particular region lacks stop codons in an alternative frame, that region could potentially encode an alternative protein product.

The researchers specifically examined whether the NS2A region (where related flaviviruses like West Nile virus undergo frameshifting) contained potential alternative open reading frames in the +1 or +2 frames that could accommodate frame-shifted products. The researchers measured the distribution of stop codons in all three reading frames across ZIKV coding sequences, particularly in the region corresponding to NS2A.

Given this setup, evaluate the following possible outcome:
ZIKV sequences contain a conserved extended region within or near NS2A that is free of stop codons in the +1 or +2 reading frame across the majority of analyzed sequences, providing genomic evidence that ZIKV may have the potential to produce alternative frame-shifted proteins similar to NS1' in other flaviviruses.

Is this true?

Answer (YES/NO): NO